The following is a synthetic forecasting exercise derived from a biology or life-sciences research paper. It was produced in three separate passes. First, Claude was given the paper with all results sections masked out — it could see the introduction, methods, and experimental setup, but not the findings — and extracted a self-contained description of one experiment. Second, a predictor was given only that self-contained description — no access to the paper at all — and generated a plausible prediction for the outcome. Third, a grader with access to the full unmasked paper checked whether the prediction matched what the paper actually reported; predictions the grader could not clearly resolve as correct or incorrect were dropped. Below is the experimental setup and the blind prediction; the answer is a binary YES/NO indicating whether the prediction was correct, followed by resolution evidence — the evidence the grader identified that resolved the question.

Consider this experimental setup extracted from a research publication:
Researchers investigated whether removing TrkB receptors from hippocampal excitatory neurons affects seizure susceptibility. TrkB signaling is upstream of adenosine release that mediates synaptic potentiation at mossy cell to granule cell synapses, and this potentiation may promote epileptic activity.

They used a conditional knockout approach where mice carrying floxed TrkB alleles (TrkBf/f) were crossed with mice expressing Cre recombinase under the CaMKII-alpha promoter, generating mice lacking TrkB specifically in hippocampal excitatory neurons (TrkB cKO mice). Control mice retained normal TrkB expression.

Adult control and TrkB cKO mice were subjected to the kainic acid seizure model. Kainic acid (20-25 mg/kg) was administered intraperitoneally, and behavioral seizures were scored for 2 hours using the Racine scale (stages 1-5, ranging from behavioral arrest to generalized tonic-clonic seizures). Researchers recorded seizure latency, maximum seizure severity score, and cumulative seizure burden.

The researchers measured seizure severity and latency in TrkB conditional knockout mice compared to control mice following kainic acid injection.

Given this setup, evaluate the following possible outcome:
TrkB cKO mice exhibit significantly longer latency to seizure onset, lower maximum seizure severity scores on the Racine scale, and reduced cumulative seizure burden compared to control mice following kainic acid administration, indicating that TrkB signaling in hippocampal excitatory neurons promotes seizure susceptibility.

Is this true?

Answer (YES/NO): NO